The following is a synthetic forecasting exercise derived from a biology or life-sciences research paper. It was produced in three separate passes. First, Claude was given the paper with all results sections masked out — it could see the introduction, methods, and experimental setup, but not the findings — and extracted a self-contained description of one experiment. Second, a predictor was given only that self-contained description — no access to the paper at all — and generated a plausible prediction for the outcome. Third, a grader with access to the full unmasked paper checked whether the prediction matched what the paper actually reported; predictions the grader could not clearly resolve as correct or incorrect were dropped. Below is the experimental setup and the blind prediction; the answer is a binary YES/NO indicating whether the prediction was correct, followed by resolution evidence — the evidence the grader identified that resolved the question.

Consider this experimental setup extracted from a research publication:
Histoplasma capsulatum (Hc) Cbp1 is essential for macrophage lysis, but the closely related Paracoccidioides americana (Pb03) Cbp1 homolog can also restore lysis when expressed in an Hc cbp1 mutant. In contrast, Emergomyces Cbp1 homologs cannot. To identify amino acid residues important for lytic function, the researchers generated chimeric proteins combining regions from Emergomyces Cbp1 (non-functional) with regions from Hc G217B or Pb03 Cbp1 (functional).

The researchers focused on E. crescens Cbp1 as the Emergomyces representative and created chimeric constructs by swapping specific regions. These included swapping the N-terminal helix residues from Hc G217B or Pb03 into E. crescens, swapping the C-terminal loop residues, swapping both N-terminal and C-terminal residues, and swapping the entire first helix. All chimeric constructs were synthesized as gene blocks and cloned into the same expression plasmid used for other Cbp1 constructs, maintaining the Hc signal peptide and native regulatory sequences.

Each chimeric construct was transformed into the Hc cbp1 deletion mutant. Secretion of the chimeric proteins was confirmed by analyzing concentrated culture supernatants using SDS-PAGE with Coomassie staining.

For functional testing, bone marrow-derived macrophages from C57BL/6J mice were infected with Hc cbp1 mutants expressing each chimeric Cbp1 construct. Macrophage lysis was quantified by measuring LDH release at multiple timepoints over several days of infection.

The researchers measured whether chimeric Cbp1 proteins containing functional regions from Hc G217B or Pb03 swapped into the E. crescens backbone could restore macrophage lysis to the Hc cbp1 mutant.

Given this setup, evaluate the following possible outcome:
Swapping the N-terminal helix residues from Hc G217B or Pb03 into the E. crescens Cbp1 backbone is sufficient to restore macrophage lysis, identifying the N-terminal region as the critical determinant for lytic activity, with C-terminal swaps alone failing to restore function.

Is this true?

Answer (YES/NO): NO